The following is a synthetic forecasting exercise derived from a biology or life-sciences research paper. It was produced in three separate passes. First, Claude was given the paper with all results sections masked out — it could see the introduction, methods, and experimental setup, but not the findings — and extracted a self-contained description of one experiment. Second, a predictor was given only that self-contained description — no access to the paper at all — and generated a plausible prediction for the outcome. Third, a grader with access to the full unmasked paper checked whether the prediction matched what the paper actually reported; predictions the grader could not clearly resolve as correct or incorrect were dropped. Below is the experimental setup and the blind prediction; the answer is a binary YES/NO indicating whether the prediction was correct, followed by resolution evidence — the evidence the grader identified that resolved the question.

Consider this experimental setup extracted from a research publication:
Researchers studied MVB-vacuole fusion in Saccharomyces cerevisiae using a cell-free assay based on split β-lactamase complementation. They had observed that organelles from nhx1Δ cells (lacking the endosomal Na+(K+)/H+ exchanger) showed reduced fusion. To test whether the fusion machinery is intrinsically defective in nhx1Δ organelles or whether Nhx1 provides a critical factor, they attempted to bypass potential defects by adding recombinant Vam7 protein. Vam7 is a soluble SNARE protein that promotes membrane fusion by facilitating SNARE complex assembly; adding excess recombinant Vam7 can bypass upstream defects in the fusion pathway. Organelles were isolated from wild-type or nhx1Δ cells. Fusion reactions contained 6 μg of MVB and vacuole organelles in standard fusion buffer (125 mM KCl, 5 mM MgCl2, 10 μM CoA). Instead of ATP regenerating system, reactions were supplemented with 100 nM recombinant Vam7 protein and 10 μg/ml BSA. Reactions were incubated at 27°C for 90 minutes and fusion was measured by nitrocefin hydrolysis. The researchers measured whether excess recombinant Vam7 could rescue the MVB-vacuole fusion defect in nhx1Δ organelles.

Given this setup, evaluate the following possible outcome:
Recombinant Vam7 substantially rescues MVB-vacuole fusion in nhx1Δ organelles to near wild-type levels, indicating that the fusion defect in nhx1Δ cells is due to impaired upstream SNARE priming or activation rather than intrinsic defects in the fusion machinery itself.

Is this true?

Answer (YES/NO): YES